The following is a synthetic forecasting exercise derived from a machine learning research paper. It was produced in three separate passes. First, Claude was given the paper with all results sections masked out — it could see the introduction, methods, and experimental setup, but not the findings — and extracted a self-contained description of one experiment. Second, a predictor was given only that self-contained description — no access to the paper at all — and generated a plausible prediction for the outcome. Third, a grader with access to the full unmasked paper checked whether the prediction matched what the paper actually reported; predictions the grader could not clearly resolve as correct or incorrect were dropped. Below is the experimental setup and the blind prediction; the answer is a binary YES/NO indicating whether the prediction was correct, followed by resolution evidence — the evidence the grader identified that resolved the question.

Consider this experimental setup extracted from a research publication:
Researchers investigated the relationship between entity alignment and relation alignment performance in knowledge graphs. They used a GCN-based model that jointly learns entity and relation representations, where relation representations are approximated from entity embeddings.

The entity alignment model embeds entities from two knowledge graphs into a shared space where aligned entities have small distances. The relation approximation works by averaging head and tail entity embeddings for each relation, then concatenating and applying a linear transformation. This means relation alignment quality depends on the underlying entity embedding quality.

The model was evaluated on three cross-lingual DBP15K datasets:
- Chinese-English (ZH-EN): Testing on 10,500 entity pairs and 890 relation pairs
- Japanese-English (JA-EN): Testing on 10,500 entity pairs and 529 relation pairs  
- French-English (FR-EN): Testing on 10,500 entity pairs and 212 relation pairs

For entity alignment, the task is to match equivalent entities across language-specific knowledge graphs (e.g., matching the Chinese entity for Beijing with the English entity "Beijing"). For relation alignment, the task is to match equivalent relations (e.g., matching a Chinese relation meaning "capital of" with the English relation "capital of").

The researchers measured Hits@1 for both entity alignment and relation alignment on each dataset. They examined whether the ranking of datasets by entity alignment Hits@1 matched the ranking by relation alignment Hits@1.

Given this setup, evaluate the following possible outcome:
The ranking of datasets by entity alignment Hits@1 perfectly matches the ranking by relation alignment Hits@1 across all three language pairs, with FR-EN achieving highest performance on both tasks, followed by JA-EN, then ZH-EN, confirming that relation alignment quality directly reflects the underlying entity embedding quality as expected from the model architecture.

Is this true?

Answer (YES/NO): NO